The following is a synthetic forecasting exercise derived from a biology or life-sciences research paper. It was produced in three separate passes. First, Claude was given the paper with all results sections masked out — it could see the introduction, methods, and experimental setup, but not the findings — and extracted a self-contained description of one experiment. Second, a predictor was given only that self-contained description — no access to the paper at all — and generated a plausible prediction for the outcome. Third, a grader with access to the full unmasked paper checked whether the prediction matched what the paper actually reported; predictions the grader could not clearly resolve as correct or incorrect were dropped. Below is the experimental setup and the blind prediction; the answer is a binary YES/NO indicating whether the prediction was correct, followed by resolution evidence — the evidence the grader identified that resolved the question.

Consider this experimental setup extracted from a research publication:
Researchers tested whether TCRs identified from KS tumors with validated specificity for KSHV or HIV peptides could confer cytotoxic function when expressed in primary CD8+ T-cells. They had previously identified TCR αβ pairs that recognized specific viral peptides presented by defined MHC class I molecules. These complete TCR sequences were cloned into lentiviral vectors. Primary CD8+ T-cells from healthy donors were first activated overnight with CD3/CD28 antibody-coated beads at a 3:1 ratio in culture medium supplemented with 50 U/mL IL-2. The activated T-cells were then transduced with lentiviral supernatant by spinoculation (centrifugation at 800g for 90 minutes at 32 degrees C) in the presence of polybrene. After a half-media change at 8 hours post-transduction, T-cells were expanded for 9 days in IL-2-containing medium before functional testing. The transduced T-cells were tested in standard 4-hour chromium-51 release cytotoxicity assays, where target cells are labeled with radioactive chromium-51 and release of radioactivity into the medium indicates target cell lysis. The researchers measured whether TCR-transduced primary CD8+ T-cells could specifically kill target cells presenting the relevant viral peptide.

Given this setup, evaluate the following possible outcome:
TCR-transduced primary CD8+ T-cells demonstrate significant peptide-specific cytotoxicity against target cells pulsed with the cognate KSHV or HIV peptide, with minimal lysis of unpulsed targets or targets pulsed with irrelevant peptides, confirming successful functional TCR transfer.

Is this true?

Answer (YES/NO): YES